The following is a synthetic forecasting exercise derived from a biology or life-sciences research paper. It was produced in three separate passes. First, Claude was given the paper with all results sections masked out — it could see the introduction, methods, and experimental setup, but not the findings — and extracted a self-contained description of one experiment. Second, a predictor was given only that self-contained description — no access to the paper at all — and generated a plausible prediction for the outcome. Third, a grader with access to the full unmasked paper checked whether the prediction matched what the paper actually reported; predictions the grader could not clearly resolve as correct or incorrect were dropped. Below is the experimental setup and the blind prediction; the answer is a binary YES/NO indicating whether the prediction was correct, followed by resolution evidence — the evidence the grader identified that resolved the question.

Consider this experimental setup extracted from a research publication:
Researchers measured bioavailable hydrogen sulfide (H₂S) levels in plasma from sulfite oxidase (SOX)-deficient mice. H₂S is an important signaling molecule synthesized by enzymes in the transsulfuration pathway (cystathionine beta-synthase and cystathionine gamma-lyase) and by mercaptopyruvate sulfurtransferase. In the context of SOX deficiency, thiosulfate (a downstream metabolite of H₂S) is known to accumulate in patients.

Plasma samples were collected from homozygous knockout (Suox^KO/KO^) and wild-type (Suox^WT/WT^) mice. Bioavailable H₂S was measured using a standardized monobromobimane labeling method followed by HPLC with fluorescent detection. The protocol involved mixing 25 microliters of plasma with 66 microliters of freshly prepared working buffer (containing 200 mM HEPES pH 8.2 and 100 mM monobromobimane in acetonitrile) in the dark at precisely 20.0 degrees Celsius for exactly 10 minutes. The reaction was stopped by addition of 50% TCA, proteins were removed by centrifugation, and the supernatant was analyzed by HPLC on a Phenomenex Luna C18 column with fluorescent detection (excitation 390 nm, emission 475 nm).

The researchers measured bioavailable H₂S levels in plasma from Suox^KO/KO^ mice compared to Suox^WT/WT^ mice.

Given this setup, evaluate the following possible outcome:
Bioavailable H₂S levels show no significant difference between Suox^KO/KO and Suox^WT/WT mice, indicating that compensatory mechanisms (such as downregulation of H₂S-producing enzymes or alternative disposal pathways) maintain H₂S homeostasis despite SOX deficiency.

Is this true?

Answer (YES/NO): NO